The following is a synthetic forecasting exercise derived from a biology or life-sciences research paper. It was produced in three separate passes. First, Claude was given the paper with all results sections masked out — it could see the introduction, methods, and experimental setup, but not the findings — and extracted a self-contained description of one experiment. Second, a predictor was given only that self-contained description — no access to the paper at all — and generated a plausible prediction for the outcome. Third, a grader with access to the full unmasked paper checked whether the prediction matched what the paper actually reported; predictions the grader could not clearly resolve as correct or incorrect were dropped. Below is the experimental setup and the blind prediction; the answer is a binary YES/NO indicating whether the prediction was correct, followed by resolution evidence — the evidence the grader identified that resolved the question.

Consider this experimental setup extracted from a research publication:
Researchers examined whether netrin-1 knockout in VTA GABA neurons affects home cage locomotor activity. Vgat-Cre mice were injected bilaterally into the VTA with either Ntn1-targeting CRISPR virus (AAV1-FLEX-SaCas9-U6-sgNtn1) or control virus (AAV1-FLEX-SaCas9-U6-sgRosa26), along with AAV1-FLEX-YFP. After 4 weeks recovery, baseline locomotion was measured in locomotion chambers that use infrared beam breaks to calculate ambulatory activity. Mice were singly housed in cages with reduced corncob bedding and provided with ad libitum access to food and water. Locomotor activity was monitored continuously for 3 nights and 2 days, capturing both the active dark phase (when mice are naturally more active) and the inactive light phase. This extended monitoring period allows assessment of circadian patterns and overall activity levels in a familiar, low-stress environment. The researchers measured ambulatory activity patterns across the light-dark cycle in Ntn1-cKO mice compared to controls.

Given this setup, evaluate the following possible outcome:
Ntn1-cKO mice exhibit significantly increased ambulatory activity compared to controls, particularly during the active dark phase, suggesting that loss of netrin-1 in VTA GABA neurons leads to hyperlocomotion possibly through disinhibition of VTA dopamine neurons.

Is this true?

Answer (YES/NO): YES